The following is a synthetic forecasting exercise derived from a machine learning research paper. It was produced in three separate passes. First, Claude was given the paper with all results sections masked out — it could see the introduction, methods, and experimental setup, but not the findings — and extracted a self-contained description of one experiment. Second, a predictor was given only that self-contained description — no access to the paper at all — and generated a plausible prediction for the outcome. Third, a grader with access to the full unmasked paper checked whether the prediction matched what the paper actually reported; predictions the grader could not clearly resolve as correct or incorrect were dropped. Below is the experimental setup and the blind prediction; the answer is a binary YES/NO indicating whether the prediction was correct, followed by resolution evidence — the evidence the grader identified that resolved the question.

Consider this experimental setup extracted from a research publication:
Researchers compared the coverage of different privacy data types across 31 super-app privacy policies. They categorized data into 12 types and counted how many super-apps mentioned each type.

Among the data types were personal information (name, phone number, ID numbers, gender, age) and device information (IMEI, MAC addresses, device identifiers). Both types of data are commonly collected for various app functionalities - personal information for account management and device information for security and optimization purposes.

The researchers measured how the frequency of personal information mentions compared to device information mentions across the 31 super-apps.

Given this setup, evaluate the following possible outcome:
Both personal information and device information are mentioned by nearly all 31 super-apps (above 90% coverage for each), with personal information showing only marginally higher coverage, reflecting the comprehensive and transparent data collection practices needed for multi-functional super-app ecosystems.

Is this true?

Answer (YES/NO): YES